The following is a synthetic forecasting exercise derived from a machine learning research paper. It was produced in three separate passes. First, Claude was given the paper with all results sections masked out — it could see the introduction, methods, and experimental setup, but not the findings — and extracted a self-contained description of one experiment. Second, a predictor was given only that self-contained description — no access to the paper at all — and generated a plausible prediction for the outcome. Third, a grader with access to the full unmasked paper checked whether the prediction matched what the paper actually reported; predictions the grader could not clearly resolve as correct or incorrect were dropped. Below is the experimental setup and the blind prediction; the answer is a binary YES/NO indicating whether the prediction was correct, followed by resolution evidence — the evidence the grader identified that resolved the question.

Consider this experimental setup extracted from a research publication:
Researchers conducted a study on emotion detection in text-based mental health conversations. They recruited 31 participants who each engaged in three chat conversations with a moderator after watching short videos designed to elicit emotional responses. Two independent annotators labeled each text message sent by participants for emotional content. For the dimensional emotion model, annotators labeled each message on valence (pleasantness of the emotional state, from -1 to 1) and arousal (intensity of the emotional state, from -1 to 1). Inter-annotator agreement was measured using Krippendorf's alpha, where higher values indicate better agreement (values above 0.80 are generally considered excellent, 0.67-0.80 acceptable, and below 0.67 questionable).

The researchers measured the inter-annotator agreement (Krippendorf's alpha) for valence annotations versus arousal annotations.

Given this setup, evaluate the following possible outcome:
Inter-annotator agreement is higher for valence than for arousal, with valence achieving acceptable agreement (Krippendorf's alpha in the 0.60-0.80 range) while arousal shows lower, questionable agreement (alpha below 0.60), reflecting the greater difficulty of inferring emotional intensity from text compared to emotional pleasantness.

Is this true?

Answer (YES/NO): YES